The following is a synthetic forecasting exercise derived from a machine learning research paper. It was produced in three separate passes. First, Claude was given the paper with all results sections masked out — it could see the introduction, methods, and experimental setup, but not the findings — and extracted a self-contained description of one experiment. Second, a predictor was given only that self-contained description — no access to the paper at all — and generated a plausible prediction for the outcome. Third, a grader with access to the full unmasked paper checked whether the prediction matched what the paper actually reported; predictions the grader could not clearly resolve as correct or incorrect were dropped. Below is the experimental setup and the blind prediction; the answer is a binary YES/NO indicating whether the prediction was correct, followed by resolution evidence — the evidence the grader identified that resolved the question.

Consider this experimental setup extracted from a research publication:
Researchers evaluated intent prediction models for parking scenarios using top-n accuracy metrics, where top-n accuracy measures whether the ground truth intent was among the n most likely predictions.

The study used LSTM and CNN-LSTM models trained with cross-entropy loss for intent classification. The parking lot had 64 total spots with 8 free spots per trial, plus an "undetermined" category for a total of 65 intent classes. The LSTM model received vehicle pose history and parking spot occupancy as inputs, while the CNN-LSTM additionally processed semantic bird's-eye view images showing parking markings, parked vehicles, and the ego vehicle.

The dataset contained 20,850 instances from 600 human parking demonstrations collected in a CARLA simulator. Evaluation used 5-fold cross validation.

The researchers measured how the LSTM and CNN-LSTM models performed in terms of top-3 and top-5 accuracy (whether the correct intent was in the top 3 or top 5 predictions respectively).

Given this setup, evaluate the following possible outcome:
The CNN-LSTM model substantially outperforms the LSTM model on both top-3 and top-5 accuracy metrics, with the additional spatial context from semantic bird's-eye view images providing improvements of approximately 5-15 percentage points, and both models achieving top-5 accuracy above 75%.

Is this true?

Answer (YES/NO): NO